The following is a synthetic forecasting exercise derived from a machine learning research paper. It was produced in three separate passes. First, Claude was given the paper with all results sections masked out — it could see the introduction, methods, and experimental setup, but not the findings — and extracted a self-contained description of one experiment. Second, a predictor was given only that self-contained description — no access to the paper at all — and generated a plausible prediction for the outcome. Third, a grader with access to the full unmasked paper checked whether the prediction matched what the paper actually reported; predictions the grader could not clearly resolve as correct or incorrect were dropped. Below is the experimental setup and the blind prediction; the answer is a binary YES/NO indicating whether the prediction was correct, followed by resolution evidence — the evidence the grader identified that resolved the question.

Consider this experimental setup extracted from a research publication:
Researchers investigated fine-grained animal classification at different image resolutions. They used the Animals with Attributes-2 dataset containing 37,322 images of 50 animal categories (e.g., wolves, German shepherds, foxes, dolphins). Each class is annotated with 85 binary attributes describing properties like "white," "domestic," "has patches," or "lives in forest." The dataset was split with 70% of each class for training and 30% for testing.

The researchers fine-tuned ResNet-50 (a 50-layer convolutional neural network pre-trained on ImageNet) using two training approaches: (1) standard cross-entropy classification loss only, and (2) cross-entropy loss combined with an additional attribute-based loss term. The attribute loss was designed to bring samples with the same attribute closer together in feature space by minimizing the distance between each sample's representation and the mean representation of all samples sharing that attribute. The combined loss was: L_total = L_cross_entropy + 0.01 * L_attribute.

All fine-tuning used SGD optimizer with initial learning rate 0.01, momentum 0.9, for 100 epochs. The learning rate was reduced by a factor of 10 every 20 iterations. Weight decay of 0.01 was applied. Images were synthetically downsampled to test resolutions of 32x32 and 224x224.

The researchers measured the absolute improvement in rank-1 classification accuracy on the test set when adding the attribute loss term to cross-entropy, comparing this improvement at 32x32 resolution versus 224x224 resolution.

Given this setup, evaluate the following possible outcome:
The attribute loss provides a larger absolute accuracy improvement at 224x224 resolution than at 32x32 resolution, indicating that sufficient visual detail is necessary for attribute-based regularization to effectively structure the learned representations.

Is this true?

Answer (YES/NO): NO